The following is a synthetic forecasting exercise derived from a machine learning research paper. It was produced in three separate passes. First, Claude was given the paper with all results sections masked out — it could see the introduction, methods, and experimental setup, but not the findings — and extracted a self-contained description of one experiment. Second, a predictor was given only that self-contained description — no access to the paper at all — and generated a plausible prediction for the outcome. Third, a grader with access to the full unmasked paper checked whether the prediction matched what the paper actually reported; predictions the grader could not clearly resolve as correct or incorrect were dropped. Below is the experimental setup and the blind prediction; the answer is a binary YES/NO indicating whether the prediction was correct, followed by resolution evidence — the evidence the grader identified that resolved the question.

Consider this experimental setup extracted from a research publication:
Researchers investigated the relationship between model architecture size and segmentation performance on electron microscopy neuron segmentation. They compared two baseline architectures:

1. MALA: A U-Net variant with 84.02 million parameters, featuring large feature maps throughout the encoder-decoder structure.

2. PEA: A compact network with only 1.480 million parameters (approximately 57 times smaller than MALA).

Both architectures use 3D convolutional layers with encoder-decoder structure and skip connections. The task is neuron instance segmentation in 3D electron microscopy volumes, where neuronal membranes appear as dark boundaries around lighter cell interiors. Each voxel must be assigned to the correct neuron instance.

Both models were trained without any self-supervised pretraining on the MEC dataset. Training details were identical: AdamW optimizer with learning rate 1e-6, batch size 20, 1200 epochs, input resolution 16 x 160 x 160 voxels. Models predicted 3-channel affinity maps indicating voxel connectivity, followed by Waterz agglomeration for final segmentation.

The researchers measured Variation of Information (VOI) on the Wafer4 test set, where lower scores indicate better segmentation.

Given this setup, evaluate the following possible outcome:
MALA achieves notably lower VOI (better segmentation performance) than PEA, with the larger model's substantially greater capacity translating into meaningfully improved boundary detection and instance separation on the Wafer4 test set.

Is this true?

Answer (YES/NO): NO